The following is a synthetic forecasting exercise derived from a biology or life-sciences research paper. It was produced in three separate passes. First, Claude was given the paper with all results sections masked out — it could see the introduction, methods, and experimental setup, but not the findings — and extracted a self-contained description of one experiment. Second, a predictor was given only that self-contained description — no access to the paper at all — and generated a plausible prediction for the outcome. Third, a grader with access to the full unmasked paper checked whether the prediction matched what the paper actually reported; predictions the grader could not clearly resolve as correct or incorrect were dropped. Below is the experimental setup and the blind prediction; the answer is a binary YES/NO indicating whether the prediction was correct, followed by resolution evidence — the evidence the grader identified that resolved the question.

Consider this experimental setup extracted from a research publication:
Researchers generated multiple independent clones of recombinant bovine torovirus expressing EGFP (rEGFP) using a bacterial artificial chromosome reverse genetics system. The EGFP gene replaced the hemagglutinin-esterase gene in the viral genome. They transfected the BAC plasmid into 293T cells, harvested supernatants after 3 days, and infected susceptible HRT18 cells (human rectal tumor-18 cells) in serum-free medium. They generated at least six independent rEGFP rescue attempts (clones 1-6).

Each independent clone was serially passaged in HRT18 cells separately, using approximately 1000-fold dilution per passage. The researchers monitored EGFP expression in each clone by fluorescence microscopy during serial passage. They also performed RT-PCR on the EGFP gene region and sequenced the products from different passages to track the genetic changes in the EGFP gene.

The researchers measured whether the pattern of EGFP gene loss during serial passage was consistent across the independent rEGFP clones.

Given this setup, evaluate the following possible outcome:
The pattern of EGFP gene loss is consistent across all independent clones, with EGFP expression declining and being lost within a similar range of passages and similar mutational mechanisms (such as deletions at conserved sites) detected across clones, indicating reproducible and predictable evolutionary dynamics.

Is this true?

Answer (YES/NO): NO